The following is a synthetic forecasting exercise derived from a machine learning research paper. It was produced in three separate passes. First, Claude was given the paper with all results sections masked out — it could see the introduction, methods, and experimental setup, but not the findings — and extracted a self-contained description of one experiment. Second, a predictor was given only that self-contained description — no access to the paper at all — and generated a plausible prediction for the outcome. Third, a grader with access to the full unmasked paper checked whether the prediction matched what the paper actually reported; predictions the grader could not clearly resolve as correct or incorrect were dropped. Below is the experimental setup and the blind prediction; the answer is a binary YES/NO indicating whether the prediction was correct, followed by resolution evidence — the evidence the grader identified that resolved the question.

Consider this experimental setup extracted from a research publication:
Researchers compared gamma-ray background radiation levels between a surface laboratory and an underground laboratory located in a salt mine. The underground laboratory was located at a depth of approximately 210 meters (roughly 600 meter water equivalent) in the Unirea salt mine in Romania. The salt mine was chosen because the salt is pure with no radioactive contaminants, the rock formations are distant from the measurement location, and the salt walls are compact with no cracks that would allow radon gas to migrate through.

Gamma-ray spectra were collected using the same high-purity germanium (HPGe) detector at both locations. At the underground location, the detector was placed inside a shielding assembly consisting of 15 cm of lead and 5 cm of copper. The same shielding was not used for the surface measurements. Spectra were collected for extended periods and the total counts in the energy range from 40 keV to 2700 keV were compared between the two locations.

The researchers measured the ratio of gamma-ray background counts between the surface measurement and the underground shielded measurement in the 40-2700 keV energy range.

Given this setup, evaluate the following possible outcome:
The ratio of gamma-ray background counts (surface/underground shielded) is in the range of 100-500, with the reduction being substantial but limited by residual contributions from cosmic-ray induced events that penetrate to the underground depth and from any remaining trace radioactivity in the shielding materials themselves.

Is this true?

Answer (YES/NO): NO